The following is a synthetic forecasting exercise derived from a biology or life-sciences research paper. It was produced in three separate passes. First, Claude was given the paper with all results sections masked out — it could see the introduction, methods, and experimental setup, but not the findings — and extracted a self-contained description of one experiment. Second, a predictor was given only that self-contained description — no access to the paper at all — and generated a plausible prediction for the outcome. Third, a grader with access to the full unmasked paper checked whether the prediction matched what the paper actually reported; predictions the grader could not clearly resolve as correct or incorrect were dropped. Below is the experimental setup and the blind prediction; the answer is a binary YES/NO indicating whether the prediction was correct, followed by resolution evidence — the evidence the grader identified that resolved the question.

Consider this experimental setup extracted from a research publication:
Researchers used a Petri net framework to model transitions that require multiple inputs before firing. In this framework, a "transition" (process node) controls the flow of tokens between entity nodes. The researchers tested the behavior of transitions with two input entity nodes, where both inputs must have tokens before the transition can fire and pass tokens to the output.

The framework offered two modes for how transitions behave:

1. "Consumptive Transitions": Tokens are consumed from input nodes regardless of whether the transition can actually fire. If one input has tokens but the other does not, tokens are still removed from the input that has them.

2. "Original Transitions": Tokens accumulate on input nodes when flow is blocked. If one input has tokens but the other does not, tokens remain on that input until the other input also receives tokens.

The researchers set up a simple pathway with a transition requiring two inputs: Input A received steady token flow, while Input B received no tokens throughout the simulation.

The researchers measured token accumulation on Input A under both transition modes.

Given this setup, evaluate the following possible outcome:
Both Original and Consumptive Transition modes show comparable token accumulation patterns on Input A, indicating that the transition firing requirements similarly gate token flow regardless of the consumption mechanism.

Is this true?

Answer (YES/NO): NO